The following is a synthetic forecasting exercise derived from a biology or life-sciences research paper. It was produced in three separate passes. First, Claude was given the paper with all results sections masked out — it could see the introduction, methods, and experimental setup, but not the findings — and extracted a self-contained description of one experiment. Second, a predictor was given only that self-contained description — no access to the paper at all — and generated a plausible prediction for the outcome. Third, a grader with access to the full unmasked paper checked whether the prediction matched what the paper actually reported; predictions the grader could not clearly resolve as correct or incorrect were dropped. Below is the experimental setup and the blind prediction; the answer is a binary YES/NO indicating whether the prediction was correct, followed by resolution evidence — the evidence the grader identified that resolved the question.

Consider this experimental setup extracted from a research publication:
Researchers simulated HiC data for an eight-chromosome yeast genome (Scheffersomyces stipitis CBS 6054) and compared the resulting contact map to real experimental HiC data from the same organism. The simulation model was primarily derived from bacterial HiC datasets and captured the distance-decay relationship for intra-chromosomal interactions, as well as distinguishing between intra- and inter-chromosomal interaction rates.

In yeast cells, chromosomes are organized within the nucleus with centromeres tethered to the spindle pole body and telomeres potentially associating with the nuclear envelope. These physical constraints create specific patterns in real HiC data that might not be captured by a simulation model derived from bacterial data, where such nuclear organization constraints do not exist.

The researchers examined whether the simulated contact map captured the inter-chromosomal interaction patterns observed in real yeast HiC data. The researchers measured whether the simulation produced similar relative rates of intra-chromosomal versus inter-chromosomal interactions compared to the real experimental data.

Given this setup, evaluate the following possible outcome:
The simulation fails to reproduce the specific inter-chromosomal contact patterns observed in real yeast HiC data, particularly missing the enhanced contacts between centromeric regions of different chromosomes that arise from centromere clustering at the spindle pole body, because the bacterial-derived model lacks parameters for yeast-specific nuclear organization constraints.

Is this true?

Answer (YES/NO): YES